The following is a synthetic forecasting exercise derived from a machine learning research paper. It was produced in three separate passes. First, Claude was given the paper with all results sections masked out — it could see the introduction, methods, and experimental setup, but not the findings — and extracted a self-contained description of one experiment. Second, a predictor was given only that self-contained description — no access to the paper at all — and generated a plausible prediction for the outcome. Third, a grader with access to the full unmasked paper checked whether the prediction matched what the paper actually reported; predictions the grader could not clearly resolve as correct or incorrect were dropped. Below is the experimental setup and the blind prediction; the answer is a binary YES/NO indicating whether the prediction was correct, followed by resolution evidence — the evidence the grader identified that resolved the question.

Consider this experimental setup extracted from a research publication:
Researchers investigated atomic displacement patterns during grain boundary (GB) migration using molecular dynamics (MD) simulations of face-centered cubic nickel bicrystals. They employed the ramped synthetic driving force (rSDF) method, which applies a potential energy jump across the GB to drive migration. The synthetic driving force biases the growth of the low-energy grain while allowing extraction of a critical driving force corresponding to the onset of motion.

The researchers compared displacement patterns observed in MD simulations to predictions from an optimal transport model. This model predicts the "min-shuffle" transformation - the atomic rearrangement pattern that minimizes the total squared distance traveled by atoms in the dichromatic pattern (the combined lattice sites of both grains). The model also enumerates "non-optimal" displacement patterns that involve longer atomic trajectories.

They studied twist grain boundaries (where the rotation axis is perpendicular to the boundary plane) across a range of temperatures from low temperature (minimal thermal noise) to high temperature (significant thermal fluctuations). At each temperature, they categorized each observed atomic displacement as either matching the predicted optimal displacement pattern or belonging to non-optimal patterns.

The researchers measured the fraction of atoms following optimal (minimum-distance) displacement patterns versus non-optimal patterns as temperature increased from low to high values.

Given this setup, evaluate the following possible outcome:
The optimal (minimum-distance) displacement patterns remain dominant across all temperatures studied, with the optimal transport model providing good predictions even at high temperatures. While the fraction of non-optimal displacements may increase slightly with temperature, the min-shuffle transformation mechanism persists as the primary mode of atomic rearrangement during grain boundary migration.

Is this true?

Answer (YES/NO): NO